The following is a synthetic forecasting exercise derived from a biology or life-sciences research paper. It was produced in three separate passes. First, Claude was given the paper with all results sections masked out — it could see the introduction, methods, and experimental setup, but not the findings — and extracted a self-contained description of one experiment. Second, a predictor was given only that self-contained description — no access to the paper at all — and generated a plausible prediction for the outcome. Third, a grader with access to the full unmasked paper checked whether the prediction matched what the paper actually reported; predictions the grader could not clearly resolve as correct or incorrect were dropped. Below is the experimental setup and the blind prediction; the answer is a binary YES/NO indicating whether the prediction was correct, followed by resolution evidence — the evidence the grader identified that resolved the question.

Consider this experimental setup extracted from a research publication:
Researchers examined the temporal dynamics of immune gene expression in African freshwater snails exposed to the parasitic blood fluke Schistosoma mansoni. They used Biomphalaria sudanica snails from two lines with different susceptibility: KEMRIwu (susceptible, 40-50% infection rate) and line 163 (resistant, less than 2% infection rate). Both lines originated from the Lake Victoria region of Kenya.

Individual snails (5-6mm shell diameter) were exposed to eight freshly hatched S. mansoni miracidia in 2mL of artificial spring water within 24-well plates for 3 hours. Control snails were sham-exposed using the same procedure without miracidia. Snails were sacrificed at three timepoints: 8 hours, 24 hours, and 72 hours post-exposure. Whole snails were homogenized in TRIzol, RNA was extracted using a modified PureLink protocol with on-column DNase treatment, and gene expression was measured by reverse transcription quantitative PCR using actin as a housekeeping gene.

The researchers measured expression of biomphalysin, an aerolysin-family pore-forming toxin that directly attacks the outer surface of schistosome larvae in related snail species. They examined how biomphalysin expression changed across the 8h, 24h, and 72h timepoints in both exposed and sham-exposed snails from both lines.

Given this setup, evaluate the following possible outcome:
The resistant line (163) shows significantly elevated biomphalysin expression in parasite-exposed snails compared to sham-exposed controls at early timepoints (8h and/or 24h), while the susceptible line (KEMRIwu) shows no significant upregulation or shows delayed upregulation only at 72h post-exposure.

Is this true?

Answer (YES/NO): NO